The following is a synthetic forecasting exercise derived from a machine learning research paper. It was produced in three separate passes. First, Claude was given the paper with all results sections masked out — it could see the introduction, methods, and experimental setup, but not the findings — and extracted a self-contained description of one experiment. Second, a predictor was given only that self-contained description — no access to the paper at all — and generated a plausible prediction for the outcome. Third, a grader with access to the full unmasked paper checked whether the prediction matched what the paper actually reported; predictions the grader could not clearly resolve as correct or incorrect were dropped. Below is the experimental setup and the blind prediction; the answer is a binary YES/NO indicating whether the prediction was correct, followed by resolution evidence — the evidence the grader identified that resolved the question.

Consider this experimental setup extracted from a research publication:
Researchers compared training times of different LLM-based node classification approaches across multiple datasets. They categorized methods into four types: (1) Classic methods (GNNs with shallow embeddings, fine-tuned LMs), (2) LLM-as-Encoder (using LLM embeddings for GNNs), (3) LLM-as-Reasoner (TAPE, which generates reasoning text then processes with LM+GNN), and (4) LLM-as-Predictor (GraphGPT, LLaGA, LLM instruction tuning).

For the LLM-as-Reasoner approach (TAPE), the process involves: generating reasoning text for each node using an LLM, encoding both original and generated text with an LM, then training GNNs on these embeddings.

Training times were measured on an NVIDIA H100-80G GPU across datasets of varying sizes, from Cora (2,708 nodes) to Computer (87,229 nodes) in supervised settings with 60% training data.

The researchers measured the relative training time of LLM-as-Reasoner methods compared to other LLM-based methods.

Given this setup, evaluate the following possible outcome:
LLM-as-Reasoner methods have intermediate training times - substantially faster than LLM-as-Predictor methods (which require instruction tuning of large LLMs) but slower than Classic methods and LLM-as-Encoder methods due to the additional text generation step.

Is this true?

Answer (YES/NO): NO